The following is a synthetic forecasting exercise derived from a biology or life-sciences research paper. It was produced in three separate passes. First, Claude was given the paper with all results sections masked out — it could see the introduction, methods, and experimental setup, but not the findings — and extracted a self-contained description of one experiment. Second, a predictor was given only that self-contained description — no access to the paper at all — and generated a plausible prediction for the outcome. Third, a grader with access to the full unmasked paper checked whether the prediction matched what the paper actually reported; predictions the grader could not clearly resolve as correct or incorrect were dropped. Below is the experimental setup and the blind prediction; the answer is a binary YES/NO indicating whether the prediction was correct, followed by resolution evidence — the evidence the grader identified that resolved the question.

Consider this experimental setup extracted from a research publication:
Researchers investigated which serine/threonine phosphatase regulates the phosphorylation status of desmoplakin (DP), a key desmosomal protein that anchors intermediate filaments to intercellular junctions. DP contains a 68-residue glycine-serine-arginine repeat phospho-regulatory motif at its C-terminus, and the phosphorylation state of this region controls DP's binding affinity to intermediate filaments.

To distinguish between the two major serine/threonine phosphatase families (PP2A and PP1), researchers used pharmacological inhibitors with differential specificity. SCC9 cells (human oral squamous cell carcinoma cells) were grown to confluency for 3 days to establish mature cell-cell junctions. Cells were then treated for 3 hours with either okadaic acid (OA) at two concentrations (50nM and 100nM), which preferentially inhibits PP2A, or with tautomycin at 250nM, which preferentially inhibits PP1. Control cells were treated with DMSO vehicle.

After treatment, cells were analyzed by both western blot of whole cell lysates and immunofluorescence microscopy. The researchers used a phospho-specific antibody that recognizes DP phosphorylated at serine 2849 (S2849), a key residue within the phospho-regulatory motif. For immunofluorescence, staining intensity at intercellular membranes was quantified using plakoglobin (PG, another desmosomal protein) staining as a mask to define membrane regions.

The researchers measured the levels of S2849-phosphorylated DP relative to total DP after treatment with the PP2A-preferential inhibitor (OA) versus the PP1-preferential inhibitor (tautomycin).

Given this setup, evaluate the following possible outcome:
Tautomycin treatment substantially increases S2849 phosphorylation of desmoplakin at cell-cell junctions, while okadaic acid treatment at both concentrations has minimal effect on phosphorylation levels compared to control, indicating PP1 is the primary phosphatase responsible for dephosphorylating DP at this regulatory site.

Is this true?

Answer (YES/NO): NO